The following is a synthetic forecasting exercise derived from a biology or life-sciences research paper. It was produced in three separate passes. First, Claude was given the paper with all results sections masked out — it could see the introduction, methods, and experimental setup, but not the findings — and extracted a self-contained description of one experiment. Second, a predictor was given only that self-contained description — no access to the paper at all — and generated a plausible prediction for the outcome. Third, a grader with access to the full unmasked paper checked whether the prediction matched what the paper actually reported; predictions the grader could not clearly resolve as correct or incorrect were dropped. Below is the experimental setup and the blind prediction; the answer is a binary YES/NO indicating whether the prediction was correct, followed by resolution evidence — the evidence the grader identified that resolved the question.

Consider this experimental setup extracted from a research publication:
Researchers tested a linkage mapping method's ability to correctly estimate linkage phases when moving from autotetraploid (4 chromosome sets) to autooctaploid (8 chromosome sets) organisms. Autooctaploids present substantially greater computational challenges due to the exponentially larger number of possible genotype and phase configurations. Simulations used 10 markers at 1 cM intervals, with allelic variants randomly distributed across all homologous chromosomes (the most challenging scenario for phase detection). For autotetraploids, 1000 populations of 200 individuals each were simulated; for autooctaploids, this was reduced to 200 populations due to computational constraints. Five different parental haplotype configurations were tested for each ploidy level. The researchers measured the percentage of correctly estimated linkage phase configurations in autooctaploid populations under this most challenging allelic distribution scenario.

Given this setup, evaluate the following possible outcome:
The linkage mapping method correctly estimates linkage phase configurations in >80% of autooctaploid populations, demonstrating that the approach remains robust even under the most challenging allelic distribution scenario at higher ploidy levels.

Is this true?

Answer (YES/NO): YES